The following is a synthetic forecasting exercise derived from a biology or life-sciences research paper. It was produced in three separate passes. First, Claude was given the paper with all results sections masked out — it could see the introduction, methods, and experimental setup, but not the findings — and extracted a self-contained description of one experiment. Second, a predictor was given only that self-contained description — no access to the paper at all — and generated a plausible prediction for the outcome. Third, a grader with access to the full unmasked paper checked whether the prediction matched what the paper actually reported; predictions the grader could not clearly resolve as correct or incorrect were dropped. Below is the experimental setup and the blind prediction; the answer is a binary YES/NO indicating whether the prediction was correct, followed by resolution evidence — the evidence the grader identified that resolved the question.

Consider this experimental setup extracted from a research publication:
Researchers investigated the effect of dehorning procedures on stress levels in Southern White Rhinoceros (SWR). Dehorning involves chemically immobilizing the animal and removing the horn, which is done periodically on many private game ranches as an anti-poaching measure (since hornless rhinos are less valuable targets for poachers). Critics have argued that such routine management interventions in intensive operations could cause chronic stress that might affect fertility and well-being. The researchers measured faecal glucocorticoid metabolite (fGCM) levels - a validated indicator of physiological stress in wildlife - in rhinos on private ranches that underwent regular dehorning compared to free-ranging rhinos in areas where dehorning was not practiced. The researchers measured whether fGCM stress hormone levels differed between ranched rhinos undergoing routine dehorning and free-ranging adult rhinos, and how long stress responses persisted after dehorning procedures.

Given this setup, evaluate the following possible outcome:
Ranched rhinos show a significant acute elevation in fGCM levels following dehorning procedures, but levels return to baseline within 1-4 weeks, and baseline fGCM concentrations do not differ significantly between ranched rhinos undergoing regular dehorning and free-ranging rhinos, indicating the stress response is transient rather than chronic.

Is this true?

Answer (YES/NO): NO